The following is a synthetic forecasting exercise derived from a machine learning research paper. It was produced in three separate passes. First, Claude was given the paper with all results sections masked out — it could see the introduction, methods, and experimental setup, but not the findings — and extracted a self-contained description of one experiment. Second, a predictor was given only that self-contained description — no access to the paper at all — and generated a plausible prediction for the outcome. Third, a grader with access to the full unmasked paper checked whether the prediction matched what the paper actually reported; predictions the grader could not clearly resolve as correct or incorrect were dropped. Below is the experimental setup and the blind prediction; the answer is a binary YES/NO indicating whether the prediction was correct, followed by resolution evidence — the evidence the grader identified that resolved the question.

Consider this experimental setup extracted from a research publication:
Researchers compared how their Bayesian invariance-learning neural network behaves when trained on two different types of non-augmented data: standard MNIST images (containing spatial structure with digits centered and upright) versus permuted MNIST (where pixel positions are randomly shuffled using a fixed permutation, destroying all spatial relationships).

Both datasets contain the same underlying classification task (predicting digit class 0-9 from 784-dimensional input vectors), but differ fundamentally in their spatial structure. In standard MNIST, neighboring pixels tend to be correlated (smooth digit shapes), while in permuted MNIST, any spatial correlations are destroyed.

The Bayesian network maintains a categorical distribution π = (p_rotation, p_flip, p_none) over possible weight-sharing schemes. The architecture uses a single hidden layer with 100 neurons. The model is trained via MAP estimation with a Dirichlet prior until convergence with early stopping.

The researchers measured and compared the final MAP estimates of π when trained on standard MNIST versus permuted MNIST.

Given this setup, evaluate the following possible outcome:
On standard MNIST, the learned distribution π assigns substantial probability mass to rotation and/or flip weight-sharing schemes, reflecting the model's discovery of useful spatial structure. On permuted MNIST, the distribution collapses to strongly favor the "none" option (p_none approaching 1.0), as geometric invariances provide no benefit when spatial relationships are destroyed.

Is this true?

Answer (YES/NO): YES